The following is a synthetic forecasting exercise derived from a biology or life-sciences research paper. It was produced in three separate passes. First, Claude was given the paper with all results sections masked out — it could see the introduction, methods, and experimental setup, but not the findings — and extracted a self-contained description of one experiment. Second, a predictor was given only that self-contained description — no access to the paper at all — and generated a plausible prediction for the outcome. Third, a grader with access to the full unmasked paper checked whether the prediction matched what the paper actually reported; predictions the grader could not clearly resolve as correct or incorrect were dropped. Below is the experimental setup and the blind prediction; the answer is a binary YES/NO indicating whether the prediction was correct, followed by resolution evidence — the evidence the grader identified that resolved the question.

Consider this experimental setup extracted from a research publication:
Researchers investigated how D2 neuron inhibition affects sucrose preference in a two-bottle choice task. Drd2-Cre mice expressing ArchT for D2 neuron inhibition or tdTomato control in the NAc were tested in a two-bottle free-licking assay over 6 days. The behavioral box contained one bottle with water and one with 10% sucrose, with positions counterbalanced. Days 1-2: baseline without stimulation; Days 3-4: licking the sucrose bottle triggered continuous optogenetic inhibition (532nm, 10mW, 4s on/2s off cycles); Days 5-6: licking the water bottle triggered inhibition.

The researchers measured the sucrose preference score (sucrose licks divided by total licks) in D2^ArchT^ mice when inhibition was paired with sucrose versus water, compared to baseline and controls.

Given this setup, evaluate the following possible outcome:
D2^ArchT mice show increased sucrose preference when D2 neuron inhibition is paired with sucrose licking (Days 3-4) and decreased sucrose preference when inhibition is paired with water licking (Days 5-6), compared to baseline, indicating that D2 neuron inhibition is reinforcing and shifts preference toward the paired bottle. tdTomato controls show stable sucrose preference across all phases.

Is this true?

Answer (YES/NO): NO